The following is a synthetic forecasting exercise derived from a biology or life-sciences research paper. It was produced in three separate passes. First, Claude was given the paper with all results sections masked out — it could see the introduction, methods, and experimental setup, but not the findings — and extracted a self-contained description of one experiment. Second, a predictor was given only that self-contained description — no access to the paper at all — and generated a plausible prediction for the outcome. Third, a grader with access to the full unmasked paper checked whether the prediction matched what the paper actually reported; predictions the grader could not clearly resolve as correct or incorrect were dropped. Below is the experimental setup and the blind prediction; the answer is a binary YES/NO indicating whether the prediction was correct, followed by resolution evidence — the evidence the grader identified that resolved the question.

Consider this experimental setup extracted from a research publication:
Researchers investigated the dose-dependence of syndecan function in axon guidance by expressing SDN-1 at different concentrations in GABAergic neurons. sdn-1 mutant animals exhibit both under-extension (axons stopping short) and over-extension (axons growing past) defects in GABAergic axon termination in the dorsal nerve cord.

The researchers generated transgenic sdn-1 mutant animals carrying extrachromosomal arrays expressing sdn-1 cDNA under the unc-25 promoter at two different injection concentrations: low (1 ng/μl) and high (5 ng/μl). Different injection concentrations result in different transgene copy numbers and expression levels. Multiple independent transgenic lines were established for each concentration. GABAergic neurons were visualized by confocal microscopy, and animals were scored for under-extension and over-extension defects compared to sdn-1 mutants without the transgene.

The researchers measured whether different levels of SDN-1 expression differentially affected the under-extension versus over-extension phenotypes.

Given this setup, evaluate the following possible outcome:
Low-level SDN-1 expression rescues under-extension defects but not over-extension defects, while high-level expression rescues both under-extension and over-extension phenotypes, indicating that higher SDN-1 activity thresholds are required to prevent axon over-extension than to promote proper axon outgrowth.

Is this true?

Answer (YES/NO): NO